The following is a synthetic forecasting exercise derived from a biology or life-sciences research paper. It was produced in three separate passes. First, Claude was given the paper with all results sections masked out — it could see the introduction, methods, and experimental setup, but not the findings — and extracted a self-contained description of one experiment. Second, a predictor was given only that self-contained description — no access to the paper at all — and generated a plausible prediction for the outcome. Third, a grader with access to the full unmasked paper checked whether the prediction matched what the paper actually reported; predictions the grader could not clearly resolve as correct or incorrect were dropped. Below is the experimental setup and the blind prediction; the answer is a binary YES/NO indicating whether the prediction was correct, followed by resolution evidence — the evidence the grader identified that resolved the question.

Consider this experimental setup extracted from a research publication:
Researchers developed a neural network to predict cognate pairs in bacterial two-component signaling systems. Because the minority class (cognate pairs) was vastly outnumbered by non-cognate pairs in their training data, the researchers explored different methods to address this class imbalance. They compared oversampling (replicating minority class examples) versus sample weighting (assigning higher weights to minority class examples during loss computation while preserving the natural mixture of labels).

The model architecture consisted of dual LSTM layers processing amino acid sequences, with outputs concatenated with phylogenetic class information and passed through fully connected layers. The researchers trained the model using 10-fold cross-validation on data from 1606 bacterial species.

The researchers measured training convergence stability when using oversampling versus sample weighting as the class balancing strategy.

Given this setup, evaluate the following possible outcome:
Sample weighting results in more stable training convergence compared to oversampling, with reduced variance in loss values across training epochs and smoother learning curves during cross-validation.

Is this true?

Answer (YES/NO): NO